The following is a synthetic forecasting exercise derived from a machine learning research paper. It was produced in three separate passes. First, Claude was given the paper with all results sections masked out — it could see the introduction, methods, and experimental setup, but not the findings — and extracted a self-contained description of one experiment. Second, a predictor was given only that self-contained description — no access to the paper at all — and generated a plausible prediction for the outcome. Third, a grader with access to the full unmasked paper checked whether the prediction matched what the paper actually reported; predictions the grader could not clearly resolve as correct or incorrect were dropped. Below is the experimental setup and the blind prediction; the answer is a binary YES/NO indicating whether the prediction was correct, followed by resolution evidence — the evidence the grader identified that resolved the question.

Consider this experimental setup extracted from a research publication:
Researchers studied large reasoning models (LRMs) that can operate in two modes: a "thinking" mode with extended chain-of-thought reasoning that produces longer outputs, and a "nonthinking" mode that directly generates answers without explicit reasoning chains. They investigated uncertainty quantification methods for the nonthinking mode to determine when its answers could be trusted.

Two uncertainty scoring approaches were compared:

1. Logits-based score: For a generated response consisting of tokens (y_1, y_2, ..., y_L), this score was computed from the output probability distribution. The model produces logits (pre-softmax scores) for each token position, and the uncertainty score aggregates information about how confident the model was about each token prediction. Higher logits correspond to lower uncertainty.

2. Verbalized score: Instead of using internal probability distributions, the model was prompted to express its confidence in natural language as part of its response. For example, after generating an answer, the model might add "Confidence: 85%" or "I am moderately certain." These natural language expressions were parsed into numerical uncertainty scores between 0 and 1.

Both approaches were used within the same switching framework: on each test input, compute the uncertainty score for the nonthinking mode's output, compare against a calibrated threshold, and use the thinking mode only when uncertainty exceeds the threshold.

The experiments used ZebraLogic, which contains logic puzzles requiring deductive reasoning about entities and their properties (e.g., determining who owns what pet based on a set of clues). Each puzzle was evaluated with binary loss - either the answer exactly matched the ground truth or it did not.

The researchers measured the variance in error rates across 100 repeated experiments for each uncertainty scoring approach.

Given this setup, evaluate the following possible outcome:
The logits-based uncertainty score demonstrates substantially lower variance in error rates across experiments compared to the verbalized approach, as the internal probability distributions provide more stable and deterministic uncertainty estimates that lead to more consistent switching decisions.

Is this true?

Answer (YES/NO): YES